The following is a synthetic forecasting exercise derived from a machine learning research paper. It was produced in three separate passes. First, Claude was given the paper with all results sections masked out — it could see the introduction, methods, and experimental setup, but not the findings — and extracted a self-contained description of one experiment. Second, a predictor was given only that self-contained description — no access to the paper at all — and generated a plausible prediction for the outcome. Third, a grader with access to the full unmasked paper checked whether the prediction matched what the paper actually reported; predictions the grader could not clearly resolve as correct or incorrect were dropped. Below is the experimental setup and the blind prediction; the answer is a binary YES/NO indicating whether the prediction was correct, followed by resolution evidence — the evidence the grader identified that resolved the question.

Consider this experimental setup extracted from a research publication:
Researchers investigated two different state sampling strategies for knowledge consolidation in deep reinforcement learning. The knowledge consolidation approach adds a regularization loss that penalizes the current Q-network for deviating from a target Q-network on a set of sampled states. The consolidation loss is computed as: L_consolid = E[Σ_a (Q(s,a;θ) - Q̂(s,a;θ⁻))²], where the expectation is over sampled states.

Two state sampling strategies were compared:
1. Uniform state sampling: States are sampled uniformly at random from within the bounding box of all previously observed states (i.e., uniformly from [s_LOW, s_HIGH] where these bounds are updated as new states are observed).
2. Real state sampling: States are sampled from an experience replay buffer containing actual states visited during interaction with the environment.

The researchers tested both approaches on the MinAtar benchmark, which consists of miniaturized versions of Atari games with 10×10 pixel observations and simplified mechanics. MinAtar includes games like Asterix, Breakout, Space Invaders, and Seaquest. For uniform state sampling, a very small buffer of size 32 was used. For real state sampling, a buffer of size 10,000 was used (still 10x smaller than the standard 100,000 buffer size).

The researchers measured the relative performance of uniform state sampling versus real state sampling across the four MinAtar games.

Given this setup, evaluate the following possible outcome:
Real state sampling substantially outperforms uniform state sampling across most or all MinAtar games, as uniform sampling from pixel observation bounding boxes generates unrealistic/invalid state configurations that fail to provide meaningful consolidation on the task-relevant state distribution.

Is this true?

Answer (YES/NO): NO